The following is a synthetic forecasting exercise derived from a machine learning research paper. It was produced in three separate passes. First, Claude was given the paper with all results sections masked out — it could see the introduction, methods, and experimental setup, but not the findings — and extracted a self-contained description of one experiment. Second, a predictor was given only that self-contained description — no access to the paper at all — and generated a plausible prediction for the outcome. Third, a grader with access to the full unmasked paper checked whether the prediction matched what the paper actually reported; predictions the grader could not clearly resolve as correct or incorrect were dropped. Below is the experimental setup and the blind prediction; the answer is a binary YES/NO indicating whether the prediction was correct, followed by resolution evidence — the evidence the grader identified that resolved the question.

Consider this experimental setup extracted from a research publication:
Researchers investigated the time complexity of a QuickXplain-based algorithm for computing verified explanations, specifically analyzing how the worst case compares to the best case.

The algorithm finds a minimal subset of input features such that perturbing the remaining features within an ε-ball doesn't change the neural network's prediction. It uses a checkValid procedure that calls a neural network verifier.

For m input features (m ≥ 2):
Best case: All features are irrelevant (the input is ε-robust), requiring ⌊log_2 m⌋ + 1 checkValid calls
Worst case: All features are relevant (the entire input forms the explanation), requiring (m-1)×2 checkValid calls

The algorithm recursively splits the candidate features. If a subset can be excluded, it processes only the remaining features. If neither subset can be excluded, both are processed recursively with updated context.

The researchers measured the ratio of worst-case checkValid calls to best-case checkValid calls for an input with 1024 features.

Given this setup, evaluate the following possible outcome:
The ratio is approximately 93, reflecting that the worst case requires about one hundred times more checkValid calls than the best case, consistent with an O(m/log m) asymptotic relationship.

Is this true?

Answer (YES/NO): NO